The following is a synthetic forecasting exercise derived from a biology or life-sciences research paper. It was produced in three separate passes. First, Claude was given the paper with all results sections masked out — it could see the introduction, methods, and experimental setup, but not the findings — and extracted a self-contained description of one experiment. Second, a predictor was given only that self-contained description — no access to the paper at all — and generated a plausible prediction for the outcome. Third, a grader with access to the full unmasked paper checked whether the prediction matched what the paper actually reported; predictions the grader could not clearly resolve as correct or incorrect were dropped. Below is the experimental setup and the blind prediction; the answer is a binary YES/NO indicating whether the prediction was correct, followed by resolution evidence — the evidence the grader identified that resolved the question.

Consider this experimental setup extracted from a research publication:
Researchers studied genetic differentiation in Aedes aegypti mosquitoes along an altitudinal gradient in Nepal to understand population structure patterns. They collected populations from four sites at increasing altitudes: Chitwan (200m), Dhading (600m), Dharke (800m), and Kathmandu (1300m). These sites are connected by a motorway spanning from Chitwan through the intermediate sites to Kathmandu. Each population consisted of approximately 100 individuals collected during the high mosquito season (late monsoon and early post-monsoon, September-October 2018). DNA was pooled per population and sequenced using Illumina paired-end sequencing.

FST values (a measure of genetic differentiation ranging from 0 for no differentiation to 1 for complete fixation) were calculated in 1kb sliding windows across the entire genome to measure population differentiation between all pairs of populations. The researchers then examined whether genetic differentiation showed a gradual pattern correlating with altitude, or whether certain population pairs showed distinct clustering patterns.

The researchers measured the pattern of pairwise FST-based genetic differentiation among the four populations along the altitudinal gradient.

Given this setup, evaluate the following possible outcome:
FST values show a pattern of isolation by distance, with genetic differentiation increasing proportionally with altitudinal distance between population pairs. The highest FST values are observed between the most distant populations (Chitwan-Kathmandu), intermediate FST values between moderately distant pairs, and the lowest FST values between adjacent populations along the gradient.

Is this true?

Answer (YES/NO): NO